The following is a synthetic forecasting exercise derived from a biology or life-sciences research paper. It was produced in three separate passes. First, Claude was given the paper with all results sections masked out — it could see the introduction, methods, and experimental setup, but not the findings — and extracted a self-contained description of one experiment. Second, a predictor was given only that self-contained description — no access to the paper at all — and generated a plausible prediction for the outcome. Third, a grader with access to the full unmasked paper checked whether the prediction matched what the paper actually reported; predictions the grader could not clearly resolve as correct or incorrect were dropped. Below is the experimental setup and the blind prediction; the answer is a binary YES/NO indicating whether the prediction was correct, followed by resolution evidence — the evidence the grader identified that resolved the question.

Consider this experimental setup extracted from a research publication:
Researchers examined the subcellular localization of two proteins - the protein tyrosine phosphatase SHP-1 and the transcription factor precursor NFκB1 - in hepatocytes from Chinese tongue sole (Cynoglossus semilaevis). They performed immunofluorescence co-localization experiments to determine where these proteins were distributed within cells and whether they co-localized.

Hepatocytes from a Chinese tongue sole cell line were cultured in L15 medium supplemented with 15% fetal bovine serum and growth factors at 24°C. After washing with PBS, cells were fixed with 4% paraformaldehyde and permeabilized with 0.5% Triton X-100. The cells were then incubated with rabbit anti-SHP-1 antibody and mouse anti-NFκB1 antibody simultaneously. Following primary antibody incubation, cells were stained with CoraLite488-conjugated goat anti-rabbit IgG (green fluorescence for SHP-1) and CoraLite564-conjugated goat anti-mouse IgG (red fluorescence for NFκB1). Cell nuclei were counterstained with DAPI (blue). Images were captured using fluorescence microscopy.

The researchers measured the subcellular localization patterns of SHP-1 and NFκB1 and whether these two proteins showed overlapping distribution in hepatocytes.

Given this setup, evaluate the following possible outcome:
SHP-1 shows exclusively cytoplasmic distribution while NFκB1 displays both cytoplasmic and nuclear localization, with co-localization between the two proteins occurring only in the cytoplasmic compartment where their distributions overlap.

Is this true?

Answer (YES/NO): NO